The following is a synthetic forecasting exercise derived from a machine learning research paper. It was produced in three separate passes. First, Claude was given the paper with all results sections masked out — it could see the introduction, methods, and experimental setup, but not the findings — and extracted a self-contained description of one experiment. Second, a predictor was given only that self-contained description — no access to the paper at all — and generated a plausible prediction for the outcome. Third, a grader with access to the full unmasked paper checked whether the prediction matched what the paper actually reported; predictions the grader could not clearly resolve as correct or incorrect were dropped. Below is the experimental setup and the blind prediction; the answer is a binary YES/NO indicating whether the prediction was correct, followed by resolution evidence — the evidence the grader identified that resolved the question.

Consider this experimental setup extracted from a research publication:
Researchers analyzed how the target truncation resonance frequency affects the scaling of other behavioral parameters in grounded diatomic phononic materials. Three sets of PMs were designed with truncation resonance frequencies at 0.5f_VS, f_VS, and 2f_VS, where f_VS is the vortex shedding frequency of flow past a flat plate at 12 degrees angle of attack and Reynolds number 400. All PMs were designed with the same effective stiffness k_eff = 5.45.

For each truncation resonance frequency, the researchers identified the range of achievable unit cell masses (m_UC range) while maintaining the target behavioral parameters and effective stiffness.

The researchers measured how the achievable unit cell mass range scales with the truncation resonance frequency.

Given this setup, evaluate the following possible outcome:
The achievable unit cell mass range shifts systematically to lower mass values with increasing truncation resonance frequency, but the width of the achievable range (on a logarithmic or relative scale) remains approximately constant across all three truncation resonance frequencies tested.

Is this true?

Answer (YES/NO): YES